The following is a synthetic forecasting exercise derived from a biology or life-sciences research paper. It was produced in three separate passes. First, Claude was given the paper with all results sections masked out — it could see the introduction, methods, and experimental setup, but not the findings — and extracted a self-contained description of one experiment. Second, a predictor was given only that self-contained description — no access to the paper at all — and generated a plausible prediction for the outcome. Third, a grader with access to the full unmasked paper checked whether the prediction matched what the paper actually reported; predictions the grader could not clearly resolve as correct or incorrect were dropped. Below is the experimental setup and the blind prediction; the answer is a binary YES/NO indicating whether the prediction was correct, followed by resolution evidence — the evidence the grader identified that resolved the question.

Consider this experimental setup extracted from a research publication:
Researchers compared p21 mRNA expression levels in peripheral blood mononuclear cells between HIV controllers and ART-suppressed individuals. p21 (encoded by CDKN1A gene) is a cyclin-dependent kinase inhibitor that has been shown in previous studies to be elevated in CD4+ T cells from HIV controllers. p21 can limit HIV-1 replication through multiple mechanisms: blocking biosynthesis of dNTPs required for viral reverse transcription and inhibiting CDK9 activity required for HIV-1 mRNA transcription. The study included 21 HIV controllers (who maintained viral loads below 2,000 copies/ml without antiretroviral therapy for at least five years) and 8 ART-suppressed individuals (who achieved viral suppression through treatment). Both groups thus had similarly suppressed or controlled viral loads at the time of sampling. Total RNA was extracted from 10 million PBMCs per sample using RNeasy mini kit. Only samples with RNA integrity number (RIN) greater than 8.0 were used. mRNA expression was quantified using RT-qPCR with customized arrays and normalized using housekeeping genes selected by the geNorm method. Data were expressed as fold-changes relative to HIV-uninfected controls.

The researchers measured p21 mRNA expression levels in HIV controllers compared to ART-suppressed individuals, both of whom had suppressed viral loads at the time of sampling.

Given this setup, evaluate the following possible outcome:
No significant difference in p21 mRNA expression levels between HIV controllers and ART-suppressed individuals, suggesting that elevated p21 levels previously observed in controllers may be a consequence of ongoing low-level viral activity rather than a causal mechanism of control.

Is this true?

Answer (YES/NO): NO